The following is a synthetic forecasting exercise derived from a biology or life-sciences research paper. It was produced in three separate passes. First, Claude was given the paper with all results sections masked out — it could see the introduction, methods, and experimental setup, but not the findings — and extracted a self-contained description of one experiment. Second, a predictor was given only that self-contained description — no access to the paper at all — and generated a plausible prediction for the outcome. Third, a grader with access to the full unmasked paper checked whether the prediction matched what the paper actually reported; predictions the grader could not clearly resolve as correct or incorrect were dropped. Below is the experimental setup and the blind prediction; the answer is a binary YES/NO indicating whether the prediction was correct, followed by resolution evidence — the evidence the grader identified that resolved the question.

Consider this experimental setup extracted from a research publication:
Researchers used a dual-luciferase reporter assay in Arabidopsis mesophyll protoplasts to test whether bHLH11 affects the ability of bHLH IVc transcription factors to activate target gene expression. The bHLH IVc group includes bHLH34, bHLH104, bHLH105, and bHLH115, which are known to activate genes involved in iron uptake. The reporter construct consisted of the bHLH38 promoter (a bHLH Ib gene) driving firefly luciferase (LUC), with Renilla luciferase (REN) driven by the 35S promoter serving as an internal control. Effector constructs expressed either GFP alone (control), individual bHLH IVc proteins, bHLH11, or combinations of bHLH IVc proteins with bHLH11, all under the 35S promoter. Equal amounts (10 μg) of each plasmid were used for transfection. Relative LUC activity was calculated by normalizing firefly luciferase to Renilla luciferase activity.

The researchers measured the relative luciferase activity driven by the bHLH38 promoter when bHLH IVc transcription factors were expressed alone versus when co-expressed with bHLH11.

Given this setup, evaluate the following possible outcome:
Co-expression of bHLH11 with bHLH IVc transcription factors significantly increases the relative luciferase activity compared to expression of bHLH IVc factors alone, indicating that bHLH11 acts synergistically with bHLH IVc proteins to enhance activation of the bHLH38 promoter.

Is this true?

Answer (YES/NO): NO